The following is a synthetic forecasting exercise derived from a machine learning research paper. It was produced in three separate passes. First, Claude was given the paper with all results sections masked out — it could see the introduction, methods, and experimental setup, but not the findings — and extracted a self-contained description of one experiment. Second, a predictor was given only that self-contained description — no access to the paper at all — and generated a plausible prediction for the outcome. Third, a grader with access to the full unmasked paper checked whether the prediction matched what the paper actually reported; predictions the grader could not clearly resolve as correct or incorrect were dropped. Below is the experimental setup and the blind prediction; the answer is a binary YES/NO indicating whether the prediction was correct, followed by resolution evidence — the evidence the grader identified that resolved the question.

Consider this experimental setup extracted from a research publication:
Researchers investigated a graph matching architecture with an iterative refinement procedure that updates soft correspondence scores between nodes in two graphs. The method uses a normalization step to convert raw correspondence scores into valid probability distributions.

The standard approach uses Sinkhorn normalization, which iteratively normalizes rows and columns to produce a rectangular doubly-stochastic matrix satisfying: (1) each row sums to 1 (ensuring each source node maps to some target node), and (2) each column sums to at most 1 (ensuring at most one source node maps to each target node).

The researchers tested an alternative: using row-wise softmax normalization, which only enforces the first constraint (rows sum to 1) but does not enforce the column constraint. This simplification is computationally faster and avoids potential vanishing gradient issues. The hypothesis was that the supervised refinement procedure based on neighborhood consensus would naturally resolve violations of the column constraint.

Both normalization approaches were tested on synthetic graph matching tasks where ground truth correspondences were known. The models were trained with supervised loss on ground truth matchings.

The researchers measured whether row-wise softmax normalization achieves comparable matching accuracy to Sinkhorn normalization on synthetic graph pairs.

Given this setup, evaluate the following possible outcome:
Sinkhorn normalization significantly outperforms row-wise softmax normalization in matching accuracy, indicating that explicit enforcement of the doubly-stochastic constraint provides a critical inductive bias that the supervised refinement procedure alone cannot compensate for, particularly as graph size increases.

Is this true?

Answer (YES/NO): NO